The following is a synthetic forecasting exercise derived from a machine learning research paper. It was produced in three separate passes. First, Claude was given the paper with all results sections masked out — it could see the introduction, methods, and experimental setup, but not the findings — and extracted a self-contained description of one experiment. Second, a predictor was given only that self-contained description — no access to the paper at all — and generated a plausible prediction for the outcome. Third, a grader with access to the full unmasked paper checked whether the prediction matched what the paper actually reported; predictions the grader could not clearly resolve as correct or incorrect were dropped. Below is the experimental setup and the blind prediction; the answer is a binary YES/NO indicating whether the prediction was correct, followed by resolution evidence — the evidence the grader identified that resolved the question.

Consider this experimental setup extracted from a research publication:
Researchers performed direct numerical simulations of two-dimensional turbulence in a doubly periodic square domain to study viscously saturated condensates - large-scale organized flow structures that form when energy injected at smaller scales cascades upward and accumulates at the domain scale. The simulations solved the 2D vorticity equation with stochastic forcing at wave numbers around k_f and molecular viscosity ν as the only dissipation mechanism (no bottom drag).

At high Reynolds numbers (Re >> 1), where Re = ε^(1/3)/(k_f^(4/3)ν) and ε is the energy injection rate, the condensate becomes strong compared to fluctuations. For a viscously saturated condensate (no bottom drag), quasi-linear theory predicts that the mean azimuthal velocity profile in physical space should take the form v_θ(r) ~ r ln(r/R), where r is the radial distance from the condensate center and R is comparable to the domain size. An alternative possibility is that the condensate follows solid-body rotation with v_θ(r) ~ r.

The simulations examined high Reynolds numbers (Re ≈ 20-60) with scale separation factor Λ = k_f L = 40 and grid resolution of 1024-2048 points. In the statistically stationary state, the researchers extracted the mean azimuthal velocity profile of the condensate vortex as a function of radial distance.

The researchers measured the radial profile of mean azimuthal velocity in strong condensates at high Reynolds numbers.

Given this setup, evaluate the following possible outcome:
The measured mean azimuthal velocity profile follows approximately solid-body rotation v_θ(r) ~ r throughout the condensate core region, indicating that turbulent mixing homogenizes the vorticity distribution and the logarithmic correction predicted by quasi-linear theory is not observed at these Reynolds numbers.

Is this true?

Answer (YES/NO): NO